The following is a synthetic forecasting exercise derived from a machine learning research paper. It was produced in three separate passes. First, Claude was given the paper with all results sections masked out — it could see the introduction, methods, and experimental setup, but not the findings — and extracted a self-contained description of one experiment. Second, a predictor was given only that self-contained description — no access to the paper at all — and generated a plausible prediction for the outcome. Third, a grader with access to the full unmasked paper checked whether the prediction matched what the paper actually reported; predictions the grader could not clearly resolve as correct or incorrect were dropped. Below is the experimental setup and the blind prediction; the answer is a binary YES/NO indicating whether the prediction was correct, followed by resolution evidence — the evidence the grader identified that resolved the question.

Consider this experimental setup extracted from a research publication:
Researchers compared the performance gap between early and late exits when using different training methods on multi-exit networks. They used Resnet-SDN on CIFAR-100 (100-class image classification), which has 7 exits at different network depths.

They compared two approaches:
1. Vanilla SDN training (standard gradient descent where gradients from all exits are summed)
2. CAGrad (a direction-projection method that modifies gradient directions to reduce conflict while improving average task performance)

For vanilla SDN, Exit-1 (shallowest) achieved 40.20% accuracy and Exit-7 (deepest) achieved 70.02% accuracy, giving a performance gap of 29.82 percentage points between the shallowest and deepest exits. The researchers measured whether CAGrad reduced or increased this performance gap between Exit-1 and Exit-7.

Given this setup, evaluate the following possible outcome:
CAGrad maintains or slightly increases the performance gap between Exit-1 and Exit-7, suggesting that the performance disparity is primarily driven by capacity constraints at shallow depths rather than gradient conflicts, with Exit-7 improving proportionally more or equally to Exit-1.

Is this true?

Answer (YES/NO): NO